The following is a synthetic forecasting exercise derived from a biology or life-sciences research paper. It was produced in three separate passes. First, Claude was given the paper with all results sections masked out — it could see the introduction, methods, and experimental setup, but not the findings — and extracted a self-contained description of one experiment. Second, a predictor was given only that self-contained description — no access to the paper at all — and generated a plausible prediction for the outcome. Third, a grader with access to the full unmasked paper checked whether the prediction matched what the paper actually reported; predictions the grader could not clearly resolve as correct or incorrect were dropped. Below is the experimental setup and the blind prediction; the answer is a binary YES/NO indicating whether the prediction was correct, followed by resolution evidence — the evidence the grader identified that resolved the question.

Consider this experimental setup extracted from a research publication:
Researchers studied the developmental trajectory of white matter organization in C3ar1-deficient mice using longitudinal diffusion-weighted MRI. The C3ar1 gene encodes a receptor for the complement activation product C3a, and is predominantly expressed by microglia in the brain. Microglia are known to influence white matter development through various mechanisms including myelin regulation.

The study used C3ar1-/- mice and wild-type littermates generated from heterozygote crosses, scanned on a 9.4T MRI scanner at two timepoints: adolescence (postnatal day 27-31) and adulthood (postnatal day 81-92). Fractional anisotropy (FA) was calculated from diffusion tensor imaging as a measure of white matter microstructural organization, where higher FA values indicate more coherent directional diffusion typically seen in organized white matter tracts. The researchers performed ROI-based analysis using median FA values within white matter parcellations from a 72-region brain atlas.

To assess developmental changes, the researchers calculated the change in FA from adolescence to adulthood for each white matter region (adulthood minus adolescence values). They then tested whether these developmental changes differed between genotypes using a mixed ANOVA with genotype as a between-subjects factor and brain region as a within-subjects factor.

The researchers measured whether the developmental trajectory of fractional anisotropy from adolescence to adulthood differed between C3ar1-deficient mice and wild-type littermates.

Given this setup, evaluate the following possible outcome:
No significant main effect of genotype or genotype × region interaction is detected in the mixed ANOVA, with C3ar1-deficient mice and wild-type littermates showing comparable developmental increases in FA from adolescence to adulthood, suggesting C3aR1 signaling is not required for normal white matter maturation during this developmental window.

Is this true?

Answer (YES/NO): YES